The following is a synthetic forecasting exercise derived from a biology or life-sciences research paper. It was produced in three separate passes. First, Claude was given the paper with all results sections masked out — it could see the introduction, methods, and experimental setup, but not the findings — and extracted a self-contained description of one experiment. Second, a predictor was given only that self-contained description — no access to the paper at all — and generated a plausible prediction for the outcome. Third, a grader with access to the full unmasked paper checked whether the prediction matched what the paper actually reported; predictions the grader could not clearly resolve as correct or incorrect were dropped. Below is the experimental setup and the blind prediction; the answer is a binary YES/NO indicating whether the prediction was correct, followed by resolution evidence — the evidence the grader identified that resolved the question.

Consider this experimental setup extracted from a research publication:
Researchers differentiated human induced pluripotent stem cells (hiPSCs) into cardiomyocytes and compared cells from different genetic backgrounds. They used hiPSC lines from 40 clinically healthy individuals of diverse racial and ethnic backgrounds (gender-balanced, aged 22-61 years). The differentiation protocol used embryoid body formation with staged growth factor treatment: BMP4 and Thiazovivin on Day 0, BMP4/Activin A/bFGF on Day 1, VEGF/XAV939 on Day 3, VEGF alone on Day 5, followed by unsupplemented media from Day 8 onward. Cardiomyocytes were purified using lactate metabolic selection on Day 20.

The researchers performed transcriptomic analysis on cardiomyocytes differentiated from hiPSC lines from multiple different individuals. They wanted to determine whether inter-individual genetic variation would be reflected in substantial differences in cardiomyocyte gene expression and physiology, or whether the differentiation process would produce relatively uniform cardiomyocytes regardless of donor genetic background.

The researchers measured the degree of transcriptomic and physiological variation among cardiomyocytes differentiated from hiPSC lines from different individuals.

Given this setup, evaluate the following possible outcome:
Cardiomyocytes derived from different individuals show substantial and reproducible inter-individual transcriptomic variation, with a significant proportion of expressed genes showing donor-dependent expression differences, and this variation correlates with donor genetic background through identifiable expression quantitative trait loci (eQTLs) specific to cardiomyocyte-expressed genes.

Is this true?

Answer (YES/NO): NO